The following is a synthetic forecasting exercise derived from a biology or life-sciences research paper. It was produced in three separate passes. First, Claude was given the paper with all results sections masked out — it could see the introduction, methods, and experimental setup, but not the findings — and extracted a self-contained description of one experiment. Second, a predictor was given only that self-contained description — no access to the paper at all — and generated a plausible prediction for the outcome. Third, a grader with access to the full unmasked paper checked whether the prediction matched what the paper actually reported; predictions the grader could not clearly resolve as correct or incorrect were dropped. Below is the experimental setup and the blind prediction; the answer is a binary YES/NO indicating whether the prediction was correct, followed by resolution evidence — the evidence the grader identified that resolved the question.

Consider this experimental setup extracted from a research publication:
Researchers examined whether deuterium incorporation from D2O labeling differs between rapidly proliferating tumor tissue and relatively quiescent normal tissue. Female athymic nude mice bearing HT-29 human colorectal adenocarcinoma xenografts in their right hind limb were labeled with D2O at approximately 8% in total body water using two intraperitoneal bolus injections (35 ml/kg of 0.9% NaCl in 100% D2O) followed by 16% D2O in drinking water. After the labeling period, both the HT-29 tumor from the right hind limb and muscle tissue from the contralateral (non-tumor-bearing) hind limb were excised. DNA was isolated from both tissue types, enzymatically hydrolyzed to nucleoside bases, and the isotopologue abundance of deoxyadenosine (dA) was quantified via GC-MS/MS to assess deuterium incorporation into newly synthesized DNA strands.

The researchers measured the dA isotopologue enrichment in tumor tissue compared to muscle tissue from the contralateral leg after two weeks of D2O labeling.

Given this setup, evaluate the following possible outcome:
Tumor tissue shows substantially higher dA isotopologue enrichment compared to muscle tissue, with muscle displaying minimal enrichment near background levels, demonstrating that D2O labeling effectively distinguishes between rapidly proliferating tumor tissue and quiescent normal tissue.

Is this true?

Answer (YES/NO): YES